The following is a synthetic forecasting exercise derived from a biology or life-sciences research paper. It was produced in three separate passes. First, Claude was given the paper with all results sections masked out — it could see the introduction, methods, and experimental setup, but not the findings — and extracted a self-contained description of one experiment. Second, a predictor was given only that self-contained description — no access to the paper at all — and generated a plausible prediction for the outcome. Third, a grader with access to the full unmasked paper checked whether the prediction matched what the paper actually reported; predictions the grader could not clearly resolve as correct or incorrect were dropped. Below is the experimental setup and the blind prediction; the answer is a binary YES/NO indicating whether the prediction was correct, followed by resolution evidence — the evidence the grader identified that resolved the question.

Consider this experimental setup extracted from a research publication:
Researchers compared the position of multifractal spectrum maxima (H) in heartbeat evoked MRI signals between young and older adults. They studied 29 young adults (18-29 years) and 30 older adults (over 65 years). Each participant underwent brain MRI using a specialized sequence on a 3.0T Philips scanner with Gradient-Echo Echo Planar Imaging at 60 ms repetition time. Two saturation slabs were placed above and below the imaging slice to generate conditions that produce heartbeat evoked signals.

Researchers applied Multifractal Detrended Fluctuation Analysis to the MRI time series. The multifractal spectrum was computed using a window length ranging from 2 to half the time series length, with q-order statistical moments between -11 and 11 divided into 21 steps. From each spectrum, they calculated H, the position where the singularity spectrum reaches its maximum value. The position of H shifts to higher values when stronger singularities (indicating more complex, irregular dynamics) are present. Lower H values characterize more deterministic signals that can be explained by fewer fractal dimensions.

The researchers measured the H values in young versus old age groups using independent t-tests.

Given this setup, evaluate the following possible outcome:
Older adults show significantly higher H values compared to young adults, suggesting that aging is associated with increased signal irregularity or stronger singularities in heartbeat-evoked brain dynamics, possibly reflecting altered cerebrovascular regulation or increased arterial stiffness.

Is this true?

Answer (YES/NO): YES